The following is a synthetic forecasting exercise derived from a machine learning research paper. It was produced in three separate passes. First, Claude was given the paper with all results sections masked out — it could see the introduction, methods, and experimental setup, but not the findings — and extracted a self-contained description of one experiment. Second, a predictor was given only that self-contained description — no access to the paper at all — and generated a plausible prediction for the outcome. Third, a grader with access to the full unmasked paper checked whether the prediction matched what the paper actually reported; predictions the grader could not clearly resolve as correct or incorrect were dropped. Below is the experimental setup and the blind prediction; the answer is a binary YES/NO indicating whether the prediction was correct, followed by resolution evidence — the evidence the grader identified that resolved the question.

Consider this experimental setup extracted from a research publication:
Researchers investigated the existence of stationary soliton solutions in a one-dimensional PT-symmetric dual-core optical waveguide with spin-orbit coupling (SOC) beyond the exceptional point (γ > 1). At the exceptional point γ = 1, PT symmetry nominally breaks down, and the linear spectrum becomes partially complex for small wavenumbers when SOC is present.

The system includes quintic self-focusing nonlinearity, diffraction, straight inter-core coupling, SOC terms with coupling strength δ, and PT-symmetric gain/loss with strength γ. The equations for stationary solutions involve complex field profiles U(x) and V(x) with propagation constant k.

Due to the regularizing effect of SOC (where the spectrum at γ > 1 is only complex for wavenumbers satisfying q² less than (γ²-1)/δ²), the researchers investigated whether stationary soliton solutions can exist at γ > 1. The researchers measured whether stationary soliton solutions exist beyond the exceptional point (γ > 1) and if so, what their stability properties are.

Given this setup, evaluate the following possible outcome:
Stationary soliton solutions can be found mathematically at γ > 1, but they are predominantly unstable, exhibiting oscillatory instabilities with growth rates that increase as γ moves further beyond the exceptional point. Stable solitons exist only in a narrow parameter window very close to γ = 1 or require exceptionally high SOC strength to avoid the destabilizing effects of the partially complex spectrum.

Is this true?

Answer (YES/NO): NO